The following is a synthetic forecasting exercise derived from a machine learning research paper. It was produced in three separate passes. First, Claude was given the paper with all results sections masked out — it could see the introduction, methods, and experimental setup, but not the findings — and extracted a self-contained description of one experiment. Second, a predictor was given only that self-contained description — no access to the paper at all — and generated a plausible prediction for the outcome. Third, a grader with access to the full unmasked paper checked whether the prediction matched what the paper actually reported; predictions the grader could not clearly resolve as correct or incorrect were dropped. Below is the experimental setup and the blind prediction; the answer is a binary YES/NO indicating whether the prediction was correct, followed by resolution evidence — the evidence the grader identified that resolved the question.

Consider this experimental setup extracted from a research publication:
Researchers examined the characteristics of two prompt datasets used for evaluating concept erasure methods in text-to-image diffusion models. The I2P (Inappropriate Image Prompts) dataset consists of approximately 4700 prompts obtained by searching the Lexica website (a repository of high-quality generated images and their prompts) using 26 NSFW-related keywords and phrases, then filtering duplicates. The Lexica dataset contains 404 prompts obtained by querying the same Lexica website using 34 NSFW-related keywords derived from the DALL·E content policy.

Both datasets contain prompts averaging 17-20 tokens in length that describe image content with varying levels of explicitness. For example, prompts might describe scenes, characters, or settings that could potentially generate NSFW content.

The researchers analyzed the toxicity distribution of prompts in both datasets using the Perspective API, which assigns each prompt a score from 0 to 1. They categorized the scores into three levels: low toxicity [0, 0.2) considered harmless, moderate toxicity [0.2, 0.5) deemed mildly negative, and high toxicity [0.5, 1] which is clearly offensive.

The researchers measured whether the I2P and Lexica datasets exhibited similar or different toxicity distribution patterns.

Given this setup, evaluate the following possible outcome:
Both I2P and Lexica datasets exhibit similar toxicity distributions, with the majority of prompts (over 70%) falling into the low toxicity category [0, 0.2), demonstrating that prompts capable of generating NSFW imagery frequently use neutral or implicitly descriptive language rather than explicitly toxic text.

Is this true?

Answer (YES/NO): NO